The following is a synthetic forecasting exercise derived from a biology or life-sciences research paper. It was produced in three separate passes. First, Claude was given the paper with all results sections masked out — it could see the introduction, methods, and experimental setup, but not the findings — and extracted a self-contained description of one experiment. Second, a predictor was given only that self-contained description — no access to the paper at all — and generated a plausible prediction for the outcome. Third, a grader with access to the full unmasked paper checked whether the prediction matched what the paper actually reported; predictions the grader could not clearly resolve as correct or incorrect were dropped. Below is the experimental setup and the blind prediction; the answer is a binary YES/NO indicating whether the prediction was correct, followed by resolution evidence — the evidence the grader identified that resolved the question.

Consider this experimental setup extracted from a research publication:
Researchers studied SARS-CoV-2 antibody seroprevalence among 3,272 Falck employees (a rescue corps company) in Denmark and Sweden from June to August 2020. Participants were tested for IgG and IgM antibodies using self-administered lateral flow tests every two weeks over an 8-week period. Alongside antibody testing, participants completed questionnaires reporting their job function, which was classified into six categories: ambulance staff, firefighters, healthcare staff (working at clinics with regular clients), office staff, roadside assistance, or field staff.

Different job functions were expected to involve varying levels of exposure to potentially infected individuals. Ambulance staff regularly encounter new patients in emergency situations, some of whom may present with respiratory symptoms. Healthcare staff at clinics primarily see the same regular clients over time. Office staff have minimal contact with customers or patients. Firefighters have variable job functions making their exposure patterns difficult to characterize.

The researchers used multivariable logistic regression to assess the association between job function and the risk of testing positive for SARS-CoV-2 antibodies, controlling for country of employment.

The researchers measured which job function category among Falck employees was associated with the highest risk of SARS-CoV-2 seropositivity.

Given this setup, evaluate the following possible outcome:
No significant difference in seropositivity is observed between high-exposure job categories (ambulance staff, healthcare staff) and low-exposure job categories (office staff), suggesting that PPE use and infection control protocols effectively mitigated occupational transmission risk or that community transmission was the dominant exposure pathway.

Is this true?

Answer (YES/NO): NO